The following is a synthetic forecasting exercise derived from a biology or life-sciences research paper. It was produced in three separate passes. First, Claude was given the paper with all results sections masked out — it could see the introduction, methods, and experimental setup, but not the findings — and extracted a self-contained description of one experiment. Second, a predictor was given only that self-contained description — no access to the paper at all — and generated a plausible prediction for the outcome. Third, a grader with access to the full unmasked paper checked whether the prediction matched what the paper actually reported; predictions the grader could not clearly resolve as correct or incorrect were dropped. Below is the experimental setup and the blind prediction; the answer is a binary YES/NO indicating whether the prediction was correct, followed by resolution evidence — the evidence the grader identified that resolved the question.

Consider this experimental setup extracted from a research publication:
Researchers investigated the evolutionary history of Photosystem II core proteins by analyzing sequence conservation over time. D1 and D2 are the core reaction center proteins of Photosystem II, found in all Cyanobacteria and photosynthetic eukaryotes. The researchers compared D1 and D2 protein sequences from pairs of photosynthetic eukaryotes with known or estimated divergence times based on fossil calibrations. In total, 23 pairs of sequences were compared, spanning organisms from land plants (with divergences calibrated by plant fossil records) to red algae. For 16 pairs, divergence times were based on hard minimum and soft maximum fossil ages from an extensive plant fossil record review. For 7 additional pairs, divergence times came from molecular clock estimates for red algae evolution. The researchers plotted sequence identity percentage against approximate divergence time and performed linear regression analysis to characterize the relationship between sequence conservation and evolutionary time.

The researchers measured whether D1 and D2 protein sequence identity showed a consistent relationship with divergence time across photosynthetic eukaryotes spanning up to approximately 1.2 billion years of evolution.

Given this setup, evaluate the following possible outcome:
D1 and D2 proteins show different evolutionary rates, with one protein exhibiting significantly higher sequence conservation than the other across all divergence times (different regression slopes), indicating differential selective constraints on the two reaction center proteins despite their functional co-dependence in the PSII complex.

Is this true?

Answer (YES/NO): NO